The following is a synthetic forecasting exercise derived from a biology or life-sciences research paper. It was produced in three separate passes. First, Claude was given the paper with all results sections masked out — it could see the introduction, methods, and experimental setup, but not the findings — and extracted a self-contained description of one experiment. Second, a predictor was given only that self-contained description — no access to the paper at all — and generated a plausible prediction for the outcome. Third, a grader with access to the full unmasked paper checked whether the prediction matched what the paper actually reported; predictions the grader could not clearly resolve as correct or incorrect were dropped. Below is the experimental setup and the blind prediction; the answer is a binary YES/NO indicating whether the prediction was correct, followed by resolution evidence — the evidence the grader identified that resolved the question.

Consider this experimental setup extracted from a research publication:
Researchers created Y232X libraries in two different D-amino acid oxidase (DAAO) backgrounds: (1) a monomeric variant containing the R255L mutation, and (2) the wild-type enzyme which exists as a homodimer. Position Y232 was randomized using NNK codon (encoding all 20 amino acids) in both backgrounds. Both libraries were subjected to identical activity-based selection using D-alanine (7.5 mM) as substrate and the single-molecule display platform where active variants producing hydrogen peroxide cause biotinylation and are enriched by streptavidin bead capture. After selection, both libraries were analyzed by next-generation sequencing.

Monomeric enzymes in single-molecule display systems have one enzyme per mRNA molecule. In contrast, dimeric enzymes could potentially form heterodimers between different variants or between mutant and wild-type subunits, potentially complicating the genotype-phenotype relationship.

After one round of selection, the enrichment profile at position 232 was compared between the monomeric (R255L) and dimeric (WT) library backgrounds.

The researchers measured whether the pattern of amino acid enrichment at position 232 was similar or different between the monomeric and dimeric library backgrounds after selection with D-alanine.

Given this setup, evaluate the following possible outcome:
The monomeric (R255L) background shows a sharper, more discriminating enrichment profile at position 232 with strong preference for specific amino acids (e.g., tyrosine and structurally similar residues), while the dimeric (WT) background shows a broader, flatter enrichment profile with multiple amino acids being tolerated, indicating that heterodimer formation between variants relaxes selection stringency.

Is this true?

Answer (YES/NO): NO